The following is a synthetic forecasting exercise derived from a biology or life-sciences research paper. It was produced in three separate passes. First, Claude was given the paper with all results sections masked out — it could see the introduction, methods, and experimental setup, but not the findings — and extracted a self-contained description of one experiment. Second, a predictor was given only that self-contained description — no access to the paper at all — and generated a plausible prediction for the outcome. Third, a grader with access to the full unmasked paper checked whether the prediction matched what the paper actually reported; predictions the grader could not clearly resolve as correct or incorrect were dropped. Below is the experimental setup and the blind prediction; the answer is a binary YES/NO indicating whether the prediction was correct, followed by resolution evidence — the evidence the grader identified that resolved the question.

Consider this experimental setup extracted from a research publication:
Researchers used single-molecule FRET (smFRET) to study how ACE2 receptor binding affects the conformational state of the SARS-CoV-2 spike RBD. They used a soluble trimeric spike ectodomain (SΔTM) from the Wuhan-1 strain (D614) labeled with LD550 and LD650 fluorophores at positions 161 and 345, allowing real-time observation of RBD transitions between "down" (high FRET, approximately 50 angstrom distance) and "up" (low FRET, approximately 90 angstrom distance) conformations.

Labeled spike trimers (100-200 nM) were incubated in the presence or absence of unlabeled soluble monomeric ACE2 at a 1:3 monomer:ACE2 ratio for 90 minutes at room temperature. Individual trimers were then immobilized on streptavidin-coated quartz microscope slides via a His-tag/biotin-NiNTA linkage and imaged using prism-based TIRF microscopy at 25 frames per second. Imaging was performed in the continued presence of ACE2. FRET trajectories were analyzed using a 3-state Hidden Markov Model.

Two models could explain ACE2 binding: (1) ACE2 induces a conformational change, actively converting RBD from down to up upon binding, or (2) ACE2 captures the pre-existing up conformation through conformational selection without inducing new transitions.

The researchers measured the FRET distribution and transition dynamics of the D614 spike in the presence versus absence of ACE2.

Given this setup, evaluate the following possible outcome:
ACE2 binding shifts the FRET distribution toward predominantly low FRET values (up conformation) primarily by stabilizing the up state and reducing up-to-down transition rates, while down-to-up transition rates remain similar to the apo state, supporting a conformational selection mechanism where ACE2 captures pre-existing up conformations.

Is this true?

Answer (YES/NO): YES